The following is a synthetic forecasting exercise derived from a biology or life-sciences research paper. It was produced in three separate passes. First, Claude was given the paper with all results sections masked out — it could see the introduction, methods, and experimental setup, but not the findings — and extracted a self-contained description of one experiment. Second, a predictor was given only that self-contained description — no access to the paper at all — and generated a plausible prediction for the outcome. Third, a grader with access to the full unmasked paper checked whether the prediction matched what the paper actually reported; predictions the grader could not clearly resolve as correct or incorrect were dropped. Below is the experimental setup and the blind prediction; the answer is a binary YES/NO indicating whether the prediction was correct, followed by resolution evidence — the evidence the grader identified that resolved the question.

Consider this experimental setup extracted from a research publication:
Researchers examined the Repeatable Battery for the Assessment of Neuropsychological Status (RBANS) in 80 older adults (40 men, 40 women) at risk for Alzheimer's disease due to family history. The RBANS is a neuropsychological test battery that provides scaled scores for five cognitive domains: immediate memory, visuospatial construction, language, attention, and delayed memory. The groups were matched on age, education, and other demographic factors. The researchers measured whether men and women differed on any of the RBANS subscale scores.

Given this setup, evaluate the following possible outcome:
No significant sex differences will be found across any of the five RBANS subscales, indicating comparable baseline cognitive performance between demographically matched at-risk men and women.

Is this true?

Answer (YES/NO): YES